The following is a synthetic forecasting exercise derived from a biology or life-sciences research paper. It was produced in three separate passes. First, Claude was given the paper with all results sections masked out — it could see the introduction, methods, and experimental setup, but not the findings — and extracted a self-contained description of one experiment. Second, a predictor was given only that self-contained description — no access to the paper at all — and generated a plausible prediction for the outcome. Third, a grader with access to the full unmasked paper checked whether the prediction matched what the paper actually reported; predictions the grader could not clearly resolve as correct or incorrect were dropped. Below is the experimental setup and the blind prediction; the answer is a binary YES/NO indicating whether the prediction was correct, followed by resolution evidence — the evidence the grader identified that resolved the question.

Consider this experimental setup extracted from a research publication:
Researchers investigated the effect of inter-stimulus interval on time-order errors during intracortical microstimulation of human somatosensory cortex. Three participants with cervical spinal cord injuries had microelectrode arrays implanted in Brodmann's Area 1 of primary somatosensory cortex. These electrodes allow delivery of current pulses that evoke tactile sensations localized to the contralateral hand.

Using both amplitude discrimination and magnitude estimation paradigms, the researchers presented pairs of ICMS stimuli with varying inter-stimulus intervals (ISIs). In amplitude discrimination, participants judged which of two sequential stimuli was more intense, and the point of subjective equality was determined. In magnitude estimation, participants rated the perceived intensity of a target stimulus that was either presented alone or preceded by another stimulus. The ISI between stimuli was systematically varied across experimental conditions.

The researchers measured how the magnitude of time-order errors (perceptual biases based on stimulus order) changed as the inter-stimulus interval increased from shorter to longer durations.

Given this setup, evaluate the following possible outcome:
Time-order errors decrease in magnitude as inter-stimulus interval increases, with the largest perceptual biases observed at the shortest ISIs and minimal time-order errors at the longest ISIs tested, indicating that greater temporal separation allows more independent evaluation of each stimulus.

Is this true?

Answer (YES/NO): NO